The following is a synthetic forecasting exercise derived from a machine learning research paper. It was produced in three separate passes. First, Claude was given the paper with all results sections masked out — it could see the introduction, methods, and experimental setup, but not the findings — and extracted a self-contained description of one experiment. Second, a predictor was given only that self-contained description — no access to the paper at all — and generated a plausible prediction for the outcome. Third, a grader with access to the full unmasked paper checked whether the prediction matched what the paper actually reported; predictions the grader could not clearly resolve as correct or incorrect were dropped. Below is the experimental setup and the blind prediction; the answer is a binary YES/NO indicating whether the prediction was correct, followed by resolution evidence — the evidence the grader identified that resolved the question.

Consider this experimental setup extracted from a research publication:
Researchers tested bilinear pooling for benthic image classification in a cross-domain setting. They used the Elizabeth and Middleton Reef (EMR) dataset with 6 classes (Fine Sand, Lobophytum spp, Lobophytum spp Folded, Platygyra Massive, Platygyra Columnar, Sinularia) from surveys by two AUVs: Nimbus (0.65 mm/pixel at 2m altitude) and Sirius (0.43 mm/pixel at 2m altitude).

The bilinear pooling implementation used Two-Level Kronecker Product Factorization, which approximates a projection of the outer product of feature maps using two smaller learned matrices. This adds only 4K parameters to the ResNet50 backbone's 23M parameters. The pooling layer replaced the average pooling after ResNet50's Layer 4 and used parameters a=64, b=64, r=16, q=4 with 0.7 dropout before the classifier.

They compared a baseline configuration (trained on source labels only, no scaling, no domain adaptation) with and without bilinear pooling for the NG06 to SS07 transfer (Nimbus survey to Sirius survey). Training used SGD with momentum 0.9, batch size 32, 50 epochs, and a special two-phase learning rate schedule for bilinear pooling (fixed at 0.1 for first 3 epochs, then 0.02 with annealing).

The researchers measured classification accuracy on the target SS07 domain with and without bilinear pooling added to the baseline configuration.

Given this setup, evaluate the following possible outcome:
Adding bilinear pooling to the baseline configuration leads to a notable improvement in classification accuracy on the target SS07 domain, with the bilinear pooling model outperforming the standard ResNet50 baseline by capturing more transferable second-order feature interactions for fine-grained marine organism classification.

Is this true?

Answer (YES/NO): NO